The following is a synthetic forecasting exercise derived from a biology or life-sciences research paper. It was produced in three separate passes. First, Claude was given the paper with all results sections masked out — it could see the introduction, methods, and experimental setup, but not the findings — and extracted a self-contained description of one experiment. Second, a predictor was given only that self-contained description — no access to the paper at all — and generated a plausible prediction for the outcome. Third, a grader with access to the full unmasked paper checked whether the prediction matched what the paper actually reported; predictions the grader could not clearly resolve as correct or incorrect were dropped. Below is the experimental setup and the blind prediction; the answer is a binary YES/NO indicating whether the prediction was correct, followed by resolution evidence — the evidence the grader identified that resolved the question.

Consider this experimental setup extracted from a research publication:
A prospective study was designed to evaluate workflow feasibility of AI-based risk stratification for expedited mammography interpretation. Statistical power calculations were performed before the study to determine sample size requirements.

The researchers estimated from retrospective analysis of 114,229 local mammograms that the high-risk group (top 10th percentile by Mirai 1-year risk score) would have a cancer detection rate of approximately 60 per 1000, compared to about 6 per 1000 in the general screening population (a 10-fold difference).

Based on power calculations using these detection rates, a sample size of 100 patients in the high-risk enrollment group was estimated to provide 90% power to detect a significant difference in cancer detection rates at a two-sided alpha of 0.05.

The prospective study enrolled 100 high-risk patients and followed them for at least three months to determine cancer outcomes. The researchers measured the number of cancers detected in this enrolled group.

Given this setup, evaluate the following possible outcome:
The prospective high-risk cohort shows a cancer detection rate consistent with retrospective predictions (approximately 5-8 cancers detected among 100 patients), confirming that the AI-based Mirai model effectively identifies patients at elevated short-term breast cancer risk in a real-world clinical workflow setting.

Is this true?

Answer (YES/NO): YES